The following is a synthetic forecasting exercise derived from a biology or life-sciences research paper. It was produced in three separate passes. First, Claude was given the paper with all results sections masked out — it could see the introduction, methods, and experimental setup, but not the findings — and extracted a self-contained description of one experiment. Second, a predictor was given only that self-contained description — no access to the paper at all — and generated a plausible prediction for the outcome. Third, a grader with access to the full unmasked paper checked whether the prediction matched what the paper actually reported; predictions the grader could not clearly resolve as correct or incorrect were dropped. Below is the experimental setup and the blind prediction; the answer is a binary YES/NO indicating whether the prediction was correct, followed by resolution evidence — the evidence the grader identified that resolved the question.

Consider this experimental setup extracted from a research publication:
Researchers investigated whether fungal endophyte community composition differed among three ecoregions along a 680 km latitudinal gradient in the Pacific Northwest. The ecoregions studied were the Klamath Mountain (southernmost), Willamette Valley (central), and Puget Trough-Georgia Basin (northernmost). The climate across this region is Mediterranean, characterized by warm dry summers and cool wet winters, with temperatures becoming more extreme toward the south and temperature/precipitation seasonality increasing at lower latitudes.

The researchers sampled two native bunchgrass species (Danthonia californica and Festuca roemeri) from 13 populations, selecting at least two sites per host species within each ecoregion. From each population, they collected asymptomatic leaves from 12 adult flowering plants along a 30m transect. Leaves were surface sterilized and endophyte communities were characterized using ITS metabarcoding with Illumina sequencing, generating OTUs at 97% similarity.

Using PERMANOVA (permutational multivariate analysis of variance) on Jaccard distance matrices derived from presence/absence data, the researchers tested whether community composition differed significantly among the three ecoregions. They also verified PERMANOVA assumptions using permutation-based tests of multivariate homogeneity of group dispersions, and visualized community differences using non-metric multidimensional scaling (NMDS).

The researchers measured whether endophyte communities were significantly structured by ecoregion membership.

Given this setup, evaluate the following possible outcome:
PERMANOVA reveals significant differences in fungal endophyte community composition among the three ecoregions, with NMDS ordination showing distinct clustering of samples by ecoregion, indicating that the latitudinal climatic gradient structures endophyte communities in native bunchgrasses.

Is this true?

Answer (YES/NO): NO